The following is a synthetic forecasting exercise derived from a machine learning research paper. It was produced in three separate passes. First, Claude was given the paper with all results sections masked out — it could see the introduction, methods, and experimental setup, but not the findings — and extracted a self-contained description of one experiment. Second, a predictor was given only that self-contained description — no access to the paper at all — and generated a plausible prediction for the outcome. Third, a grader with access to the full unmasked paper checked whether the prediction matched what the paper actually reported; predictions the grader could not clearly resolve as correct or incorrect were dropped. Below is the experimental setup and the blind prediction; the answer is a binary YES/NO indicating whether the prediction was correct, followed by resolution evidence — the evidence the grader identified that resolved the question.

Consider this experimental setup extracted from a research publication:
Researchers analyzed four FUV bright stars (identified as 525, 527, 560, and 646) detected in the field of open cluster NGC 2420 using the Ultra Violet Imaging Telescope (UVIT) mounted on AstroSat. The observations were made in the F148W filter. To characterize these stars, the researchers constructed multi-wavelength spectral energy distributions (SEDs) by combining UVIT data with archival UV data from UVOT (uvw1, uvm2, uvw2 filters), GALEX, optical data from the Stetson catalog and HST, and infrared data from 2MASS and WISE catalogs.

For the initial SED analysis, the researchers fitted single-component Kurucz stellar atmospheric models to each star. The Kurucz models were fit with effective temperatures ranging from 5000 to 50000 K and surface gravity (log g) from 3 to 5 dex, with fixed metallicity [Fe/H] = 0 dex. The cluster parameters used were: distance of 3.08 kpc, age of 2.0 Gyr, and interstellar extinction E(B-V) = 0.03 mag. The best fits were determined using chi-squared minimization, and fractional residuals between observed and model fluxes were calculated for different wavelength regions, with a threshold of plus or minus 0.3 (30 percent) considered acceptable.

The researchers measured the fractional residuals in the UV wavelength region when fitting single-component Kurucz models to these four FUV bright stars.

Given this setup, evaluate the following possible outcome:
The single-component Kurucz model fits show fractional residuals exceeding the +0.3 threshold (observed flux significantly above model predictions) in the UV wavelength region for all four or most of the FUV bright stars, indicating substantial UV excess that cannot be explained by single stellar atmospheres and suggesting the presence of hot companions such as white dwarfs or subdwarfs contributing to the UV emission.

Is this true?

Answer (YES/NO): YES